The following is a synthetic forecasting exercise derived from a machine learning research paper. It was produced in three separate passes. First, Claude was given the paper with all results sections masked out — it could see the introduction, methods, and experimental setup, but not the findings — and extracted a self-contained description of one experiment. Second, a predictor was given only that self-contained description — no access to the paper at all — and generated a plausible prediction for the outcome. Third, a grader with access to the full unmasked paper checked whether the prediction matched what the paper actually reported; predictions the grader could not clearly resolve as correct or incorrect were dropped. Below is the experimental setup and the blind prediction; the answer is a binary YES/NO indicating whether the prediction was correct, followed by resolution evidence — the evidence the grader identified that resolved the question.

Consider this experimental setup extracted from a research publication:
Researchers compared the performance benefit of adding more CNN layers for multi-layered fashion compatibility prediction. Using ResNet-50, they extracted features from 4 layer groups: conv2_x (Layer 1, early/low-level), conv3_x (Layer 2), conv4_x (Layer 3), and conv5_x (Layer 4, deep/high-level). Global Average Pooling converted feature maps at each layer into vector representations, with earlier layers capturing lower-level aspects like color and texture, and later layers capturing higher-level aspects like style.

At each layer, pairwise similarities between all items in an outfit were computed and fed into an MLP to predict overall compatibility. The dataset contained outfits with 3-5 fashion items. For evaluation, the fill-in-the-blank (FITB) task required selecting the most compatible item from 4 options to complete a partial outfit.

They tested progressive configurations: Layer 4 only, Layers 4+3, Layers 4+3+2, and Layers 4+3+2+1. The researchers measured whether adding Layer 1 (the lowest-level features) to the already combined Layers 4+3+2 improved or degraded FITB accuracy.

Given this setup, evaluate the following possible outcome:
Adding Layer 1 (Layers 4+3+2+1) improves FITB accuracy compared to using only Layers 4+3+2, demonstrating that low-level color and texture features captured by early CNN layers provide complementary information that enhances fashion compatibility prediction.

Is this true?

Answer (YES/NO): NO